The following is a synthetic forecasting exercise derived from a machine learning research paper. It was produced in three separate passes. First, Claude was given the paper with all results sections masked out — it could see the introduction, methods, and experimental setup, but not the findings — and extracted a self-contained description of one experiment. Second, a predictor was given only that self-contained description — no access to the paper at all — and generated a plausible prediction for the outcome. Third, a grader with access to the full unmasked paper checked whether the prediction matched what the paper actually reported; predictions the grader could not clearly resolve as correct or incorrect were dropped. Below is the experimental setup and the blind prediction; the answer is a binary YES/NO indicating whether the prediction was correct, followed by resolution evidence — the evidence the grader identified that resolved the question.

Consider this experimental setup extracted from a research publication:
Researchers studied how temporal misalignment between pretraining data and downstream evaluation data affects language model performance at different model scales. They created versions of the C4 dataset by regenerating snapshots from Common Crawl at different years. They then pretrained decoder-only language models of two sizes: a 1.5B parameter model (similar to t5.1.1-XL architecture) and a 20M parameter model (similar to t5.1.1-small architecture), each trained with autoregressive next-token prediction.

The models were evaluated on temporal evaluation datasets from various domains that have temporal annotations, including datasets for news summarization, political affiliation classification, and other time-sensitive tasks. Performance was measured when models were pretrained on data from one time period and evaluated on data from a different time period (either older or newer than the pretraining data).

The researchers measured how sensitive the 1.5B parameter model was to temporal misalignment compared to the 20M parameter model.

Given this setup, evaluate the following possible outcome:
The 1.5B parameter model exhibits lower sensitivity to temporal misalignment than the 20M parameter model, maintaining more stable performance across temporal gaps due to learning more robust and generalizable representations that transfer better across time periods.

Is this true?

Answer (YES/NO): NO